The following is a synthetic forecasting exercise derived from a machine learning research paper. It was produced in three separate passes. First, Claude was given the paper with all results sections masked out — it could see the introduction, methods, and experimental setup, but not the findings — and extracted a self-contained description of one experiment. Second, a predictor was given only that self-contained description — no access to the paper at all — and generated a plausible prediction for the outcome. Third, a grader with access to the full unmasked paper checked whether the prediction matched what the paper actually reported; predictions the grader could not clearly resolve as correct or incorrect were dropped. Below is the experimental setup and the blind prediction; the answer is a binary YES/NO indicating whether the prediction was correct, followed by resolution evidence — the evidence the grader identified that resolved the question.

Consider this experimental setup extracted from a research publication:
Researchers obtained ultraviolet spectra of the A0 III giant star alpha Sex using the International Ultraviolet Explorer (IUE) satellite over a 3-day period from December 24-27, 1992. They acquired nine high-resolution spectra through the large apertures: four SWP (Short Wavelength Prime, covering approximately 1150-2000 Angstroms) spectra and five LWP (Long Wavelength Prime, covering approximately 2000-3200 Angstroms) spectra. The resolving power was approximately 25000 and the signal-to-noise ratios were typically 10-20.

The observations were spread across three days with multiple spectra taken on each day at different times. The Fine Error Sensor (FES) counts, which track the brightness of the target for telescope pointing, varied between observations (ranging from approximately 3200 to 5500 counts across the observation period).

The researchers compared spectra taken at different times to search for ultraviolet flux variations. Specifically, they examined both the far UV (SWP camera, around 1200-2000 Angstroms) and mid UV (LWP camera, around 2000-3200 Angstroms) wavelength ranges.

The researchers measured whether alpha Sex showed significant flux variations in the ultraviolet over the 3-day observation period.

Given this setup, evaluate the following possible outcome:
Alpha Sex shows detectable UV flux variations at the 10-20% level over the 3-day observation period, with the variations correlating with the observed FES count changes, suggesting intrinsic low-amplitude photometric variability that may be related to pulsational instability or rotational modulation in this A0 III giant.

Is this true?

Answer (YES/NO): NO